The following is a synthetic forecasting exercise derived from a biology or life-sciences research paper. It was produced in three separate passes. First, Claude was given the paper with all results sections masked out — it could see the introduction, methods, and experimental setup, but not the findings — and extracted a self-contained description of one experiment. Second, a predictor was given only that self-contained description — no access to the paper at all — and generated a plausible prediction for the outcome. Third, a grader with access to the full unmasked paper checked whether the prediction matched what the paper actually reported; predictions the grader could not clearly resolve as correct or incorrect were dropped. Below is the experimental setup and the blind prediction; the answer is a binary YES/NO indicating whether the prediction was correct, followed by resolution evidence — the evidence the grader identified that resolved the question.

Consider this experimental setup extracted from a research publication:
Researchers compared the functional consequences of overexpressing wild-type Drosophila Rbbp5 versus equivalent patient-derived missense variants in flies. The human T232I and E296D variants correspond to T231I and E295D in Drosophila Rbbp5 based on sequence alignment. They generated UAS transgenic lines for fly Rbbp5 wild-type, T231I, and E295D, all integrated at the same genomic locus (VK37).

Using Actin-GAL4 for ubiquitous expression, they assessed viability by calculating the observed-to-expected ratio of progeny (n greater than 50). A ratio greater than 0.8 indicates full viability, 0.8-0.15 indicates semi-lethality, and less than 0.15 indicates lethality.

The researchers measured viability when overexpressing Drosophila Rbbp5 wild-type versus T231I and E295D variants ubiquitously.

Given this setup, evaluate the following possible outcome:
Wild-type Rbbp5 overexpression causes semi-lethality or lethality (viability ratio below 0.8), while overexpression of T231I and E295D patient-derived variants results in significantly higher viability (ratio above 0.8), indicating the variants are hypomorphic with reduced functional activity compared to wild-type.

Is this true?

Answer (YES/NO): NO